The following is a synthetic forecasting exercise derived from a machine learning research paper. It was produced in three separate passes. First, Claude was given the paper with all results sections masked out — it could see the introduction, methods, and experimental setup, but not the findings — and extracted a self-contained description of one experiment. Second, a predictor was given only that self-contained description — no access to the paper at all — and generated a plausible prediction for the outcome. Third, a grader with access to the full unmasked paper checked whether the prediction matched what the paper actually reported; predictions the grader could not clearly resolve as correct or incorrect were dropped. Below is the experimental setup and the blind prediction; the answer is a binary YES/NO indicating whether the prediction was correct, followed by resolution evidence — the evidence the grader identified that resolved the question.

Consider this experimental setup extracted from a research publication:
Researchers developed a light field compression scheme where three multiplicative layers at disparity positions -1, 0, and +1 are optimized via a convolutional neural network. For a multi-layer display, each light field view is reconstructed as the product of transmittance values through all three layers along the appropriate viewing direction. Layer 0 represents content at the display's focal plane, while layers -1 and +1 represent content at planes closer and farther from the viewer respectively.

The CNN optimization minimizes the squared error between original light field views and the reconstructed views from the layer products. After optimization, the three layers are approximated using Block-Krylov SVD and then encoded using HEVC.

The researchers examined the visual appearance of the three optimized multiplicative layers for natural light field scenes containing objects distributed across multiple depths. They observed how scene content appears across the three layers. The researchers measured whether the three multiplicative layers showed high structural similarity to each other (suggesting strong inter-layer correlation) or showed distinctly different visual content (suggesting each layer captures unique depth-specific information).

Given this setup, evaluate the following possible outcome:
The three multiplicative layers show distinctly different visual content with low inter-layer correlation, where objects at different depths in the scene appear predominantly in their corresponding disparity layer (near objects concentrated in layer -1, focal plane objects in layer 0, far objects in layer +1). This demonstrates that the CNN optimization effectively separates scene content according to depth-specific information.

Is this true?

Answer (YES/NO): NO